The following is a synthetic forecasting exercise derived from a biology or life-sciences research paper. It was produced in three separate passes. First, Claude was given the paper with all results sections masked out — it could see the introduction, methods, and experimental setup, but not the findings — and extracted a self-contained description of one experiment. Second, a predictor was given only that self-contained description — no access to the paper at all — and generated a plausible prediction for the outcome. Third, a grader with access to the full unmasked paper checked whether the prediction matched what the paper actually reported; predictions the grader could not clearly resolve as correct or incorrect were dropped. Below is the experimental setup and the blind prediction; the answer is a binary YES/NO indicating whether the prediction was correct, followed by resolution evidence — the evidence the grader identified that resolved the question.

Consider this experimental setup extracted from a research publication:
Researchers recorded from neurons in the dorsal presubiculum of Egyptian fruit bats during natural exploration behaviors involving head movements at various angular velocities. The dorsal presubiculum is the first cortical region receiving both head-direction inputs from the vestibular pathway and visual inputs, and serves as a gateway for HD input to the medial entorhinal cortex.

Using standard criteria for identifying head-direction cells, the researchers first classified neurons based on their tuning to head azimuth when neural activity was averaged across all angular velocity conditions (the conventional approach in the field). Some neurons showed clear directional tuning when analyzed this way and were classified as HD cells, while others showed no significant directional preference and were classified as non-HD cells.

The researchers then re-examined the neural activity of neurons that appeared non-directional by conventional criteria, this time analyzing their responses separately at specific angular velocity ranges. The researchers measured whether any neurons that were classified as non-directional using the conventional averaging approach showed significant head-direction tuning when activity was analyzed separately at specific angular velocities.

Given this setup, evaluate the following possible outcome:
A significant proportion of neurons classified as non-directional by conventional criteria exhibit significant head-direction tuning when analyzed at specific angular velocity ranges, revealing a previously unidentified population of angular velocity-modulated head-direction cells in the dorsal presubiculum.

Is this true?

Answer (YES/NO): YES